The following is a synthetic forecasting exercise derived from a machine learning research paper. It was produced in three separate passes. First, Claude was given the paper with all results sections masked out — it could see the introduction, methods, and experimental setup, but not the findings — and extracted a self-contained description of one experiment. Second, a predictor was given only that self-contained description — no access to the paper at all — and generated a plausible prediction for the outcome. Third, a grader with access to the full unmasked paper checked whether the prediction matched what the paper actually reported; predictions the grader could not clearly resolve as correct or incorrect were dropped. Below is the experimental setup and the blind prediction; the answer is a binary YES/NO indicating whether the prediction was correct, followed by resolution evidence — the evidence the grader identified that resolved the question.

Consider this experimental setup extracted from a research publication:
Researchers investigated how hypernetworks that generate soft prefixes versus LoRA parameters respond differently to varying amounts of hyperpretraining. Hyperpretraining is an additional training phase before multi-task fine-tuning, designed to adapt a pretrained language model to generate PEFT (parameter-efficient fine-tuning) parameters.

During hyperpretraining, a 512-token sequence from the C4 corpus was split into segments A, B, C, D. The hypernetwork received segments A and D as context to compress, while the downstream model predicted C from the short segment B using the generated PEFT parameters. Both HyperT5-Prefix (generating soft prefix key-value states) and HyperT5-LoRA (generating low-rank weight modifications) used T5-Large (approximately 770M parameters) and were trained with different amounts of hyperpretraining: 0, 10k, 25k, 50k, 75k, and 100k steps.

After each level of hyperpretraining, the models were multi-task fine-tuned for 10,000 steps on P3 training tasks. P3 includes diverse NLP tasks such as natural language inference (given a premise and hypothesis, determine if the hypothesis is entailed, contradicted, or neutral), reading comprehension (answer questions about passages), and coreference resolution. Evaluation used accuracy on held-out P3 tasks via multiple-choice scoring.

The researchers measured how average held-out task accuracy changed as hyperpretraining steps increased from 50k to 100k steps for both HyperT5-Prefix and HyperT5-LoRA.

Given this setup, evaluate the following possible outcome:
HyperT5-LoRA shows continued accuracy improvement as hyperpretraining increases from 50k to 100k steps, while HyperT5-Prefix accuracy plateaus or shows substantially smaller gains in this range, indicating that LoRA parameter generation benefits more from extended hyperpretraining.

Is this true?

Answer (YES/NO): NO